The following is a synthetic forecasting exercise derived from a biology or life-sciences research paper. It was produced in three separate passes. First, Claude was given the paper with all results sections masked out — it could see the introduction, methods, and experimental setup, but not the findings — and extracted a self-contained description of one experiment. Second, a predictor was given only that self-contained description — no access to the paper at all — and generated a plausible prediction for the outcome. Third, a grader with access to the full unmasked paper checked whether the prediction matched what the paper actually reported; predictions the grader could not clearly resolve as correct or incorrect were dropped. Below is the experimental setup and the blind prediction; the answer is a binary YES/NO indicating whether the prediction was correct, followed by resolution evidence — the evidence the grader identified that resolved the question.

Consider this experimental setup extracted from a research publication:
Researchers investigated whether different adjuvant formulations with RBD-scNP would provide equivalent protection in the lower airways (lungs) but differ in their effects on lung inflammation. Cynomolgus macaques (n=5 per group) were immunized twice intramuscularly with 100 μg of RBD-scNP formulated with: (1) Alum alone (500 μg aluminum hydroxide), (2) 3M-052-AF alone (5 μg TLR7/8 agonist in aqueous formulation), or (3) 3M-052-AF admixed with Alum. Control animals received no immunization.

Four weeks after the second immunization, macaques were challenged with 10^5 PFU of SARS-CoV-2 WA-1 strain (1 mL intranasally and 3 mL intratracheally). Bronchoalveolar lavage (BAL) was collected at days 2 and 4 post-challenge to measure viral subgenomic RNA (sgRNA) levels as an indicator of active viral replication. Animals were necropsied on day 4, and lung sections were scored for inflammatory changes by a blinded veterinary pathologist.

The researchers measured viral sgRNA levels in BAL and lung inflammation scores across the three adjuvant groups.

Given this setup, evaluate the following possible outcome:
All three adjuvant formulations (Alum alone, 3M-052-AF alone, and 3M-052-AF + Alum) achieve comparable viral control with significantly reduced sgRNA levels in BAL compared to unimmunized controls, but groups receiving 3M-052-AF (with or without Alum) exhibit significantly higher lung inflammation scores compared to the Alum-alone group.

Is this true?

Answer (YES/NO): NO